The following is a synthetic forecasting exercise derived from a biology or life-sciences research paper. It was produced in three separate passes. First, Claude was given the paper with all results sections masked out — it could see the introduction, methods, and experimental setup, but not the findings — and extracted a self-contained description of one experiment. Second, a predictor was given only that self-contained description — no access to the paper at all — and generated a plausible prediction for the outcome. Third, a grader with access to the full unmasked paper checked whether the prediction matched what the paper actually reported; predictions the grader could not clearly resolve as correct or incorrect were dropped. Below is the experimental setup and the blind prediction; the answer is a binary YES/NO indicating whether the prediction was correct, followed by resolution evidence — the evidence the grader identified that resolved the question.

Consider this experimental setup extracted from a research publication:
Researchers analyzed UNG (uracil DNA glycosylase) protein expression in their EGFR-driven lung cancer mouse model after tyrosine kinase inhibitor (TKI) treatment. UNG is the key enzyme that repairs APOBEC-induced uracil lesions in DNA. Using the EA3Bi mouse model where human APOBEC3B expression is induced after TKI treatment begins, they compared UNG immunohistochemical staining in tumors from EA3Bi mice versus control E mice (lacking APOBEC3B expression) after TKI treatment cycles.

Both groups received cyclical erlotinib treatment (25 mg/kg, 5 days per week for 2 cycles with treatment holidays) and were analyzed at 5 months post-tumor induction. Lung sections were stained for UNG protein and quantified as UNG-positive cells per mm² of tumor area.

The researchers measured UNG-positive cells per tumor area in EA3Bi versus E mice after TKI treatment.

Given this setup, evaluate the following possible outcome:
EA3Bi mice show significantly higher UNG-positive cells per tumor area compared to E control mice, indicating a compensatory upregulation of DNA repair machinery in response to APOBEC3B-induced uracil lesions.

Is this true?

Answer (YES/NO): NO